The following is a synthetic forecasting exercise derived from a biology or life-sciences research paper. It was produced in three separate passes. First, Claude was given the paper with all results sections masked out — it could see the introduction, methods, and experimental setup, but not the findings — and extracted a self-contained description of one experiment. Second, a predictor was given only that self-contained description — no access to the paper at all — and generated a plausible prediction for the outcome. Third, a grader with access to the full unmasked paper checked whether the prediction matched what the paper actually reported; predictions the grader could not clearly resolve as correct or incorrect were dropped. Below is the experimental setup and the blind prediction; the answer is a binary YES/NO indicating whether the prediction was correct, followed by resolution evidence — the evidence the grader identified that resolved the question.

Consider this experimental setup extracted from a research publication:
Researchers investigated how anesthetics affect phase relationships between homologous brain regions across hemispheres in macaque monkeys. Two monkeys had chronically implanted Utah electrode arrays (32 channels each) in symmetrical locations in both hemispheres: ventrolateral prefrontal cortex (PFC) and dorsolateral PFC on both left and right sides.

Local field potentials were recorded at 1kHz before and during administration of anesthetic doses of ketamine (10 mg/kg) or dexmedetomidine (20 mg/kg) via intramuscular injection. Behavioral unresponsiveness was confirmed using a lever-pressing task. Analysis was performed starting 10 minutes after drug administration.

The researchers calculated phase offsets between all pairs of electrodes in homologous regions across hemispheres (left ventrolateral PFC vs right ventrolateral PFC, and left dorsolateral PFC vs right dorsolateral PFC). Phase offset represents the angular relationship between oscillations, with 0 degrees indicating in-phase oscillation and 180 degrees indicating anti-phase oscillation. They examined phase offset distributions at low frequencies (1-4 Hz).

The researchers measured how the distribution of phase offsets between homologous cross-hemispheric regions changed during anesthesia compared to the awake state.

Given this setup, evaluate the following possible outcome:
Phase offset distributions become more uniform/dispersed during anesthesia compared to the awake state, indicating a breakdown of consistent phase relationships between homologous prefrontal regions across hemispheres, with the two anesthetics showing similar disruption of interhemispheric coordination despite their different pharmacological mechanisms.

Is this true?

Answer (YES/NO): NO